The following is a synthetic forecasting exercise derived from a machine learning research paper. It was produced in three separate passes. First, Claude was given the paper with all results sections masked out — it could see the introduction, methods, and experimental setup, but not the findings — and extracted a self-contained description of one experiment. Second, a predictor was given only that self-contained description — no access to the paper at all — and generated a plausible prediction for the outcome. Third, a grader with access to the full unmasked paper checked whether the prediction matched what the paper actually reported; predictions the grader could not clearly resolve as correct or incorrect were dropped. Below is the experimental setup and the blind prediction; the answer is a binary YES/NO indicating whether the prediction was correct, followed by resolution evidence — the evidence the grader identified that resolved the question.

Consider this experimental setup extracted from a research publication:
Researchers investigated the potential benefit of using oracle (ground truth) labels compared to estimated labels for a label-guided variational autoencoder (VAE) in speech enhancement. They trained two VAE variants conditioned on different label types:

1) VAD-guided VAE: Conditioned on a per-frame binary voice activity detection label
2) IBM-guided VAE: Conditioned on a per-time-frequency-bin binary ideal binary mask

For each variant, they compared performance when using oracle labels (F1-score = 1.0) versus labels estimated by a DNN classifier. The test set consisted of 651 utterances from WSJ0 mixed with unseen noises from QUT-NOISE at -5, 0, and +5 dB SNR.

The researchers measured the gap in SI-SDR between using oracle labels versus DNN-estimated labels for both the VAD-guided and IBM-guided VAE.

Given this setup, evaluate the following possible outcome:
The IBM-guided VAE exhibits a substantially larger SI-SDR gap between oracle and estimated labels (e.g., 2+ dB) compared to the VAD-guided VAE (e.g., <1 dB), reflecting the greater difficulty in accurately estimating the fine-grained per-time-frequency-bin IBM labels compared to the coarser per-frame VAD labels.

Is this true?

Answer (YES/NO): YES